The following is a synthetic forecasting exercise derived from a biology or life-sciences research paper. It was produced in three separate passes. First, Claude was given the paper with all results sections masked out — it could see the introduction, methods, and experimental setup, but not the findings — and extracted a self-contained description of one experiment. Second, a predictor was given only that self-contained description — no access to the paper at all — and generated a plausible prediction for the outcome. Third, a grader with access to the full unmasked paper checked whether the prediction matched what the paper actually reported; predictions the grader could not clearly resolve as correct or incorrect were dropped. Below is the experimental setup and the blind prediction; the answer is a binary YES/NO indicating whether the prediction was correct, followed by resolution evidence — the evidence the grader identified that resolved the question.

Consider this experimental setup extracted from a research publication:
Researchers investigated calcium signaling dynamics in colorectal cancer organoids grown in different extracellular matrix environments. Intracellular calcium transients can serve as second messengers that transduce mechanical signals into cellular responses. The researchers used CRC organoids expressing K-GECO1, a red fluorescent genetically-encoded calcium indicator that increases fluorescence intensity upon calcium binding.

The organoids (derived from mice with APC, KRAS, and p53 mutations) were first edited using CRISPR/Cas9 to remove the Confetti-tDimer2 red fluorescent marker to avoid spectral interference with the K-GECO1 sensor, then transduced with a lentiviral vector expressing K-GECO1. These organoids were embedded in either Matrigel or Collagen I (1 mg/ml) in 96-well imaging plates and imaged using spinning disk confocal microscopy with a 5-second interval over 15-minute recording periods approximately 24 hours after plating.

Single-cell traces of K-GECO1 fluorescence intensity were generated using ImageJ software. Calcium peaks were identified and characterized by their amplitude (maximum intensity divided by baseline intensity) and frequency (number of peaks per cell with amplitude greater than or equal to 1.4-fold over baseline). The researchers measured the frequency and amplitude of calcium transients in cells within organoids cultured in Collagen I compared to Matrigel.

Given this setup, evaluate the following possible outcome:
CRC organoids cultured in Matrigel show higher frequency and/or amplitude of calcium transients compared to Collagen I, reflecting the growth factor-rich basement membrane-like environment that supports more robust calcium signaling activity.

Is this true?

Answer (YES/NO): NO